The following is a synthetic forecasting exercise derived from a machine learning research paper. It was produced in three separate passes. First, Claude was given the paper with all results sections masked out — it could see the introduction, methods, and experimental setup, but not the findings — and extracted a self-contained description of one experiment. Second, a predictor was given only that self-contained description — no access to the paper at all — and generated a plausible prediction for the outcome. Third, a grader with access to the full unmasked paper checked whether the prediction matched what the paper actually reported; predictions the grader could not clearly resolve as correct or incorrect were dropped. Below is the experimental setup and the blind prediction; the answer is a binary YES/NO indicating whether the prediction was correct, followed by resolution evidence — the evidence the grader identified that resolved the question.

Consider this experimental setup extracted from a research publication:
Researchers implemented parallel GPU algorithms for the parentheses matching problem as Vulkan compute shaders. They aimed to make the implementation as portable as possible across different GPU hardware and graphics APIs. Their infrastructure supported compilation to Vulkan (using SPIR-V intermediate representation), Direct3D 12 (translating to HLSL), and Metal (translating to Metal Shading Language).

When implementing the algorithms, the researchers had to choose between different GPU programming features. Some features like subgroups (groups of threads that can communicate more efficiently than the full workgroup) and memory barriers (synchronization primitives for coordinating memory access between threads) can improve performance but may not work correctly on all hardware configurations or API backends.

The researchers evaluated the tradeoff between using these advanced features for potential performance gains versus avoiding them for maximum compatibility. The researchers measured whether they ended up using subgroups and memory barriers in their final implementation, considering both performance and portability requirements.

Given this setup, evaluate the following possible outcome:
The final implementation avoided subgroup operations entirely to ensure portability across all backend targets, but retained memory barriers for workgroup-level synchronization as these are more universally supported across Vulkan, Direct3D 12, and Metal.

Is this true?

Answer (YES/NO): NO